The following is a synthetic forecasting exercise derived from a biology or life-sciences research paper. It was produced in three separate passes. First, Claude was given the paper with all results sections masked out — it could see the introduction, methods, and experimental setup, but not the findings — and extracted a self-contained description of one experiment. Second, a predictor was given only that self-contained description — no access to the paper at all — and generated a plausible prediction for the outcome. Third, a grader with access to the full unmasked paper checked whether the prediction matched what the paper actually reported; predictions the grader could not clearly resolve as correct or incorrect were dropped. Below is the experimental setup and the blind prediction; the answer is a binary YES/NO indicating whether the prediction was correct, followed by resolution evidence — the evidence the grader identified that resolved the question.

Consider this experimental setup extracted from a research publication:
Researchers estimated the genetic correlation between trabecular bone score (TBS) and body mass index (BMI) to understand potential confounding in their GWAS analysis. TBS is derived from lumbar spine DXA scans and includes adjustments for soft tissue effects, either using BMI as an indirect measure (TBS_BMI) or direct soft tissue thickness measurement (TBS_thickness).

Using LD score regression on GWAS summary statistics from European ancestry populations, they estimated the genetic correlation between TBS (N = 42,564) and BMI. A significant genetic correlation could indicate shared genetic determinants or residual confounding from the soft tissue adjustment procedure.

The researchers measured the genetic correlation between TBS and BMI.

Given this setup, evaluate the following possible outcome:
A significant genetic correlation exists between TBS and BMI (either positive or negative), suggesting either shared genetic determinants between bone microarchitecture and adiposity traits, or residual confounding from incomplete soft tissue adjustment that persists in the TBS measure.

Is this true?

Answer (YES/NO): NO